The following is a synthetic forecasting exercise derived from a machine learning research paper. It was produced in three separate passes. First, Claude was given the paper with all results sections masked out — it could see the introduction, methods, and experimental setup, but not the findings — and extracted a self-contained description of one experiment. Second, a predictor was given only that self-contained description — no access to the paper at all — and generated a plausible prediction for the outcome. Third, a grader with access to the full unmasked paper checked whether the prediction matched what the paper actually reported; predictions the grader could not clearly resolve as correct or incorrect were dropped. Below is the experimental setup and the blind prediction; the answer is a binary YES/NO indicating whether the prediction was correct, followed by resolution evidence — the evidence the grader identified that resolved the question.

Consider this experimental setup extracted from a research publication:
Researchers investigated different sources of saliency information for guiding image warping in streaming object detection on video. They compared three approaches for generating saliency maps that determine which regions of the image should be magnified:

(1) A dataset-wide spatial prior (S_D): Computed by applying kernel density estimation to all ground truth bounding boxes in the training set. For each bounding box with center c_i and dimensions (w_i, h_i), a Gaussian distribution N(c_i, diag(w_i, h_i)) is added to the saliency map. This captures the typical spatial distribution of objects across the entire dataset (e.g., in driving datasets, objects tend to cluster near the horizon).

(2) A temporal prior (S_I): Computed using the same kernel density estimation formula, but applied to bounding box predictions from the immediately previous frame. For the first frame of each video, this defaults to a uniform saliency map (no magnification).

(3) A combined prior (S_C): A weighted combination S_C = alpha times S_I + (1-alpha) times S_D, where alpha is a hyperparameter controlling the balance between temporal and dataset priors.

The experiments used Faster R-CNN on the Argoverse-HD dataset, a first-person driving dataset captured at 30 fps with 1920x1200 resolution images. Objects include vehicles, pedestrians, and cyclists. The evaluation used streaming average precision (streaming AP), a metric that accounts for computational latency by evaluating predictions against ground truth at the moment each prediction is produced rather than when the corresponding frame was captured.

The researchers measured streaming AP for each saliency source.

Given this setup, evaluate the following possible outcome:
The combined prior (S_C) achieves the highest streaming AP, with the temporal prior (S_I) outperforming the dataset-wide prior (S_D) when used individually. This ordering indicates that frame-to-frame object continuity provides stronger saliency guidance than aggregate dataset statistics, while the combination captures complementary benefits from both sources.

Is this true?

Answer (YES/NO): NO